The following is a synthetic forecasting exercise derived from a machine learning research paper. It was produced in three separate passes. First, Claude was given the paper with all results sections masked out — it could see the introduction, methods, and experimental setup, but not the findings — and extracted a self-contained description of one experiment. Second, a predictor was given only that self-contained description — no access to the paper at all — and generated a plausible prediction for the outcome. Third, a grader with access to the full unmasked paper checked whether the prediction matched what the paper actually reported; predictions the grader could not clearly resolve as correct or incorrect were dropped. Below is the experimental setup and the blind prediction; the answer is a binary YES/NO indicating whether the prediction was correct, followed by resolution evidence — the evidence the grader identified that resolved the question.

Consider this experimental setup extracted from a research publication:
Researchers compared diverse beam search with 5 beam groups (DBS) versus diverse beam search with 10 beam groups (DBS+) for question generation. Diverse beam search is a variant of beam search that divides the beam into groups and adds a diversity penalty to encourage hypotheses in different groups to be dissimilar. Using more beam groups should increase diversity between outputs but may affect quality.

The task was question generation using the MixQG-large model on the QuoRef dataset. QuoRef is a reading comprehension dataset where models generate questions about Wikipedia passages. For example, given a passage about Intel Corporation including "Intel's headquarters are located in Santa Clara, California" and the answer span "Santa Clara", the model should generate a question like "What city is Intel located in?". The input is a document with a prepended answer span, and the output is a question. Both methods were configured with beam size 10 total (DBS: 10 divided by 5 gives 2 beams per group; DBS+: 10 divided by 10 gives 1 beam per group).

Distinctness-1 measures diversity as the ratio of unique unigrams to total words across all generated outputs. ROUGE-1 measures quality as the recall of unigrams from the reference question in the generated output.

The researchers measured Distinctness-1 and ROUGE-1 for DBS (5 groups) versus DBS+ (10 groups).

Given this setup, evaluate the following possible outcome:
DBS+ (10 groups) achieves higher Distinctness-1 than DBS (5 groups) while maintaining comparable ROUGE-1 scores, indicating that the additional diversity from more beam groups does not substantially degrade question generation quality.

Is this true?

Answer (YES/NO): NO